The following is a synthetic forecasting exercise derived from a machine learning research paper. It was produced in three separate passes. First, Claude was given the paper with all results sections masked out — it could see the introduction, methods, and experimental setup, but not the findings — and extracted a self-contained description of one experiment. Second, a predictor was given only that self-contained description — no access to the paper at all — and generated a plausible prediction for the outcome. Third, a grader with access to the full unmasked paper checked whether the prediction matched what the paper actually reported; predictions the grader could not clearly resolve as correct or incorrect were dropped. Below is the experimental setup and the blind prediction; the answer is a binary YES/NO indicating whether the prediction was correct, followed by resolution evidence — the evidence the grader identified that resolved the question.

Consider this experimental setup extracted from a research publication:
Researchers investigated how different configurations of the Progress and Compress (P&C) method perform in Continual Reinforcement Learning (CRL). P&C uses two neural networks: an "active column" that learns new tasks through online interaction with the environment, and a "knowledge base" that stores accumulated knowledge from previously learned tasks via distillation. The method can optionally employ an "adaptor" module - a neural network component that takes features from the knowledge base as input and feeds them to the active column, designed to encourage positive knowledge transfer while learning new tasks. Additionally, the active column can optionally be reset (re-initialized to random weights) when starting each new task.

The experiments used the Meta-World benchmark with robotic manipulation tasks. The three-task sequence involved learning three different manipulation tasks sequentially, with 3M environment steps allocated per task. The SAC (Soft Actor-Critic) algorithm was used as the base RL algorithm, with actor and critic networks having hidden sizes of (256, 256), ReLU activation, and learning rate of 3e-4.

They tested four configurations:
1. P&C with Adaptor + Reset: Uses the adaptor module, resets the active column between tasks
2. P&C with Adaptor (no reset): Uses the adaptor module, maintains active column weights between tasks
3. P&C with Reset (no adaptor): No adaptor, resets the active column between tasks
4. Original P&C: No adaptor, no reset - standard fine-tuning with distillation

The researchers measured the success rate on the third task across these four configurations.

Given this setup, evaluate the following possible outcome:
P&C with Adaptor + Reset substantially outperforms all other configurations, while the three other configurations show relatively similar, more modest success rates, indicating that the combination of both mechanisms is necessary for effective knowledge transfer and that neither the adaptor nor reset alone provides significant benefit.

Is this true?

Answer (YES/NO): NO